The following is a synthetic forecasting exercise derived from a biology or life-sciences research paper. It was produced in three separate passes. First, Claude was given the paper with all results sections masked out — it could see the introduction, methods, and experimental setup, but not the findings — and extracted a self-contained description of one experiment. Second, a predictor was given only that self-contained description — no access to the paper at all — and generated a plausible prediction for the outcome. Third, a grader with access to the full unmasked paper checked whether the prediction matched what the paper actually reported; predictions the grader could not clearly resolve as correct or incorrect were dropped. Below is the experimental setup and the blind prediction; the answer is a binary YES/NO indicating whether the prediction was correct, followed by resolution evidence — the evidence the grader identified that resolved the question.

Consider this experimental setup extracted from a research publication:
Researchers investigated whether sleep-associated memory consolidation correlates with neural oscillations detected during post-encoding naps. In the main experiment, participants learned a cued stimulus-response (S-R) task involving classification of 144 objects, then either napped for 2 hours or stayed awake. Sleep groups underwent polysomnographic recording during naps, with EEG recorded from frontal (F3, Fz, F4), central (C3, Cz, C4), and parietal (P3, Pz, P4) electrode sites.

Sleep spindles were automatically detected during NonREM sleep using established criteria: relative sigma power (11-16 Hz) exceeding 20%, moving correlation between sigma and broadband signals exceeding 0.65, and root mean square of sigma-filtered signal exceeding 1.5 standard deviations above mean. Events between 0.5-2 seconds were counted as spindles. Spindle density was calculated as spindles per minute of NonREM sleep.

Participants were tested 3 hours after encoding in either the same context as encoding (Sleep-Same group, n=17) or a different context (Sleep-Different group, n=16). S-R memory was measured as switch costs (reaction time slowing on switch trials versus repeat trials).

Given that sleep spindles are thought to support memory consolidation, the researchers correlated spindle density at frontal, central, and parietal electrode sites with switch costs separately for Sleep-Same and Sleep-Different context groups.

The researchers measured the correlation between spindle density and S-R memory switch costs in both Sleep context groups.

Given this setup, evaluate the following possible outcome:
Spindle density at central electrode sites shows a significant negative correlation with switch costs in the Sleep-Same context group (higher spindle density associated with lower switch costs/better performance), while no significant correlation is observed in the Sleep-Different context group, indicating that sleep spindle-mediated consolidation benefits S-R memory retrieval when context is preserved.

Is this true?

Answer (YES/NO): NO